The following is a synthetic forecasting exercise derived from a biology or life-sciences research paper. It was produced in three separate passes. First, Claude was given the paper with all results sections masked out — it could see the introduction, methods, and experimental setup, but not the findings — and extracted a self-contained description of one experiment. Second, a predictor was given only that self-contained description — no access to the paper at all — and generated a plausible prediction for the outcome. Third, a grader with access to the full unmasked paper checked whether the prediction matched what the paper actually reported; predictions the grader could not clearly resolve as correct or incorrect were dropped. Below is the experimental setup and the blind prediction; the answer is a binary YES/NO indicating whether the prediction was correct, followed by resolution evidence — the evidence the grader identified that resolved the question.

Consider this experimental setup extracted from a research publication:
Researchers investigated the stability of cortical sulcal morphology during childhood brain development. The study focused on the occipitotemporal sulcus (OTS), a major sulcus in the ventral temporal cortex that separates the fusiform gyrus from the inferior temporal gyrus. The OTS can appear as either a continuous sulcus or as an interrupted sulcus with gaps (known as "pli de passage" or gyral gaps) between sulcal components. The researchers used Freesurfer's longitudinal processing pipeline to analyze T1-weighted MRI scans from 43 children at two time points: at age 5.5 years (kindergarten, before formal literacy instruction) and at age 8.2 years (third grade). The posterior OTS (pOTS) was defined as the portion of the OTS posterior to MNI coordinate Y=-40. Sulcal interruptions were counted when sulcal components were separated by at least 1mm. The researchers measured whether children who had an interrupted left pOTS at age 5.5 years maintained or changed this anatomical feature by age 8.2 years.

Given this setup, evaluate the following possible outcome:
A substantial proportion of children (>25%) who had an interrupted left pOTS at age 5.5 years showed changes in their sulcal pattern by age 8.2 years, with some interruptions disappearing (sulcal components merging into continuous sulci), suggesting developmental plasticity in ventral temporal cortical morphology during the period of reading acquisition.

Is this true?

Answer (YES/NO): NO